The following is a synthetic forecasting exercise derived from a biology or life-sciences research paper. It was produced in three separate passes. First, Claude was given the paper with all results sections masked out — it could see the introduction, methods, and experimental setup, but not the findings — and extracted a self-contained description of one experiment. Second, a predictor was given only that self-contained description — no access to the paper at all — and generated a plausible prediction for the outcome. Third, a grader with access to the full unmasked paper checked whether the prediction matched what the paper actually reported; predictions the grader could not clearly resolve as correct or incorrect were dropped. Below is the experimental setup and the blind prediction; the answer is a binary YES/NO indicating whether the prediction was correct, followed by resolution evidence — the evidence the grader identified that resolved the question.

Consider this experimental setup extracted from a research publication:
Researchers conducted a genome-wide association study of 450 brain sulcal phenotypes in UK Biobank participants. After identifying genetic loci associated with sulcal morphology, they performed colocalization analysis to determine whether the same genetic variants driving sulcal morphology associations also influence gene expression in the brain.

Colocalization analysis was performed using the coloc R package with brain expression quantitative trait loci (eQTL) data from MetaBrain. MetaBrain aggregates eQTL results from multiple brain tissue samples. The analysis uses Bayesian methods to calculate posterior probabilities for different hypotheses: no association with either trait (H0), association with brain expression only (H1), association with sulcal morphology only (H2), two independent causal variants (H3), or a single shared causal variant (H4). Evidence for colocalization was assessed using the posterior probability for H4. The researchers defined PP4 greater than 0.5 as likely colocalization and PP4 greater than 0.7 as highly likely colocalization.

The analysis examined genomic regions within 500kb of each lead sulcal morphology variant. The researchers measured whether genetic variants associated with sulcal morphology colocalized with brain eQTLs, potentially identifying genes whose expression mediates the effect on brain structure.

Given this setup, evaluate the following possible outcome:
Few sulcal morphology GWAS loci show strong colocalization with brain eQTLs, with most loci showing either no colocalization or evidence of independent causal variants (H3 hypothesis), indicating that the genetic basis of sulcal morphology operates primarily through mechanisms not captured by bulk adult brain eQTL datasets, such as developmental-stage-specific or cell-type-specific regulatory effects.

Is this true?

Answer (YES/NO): NO